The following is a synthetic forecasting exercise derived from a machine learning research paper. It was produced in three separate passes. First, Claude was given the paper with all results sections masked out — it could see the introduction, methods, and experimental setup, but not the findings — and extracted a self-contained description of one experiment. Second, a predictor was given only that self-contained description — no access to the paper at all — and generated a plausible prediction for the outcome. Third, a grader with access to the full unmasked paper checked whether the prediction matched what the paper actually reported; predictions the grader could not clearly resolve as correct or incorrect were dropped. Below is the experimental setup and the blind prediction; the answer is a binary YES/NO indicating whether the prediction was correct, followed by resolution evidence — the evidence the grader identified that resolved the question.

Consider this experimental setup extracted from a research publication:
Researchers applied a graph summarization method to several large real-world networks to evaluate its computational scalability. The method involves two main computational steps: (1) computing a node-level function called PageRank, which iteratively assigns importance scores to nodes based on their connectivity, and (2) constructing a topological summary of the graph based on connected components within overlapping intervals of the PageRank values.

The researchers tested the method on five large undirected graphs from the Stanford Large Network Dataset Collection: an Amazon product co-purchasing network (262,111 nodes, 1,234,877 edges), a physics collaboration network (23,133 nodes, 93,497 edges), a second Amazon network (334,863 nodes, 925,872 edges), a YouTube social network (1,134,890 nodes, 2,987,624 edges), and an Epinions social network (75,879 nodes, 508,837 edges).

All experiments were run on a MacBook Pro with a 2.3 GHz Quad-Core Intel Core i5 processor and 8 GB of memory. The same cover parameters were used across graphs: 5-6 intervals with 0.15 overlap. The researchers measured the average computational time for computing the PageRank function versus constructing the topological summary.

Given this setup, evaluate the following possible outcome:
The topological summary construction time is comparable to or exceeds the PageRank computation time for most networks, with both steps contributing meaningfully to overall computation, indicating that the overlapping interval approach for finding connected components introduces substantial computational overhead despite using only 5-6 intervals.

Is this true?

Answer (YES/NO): NO